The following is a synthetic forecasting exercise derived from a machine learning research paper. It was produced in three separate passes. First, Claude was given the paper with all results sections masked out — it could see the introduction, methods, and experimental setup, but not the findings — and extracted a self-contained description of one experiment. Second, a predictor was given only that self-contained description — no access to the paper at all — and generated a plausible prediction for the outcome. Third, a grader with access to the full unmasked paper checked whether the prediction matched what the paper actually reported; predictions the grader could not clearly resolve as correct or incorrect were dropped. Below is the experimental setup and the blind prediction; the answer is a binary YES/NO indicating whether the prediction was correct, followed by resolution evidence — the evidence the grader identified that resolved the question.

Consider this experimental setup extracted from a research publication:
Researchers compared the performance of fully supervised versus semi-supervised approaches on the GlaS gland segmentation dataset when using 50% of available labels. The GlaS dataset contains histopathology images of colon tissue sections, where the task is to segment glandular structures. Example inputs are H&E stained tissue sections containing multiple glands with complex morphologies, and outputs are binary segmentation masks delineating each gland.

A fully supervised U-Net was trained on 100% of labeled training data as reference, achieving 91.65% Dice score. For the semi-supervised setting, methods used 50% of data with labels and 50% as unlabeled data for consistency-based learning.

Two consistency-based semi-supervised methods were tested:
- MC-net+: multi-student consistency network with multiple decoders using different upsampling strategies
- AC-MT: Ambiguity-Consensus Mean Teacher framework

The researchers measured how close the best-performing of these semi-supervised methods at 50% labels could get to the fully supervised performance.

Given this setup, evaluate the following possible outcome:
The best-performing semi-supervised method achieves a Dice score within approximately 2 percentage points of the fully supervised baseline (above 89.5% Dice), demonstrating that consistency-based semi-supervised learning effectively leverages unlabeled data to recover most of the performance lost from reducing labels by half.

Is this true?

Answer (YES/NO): NO